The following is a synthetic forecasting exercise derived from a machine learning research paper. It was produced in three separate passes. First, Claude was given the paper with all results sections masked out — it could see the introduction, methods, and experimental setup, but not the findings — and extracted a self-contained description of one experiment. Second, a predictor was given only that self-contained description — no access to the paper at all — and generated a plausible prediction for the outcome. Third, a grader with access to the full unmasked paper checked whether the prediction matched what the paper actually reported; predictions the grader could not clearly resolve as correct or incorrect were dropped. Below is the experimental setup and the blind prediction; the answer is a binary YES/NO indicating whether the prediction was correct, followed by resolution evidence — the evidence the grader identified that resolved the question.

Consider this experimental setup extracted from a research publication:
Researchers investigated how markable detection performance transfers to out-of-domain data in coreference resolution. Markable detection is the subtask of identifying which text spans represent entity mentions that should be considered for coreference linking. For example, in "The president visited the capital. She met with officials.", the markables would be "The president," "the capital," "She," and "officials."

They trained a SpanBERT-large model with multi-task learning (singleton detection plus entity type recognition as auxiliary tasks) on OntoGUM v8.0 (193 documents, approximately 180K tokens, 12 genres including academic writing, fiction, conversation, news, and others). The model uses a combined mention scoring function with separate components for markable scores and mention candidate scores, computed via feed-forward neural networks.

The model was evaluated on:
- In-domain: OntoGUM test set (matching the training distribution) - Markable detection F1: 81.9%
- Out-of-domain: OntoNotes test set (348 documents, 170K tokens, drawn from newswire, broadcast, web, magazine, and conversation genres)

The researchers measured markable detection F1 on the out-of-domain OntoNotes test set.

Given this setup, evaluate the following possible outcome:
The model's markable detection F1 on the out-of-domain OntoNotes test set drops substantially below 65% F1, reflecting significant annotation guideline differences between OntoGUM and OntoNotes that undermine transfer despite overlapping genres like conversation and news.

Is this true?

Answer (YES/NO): NO